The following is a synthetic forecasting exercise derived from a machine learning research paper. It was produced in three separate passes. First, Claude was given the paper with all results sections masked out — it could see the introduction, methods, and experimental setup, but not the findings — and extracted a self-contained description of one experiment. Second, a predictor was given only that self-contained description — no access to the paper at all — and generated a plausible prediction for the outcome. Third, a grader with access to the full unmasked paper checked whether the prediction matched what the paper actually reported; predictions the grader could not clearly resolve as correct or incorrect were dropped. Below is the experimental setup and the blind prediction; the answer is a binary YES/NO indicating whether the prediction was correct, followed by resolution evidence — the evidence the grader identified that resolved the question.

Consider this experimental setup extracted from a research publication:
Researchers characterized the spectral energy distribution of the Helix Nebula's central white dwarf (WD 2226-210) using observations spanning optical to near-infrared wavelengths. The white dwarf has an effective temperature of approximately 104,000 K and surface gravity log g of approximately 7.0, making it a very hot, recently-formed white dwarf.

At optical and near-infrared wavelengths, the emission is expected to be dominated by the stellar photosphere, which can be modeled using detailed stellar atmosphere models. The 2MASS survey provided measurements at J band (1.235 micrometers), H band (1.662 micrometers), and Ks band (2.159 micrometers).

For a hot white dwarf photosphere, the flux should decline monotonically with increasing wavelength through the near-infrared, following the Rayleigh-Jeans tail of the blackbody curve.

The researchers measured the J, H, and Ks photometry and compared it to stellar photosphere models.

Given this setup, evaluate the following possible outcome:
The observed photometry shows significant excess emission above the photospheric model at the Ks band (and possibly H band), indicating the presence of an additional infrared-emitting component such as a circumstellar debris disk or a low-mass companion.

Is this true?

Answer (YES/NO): NO